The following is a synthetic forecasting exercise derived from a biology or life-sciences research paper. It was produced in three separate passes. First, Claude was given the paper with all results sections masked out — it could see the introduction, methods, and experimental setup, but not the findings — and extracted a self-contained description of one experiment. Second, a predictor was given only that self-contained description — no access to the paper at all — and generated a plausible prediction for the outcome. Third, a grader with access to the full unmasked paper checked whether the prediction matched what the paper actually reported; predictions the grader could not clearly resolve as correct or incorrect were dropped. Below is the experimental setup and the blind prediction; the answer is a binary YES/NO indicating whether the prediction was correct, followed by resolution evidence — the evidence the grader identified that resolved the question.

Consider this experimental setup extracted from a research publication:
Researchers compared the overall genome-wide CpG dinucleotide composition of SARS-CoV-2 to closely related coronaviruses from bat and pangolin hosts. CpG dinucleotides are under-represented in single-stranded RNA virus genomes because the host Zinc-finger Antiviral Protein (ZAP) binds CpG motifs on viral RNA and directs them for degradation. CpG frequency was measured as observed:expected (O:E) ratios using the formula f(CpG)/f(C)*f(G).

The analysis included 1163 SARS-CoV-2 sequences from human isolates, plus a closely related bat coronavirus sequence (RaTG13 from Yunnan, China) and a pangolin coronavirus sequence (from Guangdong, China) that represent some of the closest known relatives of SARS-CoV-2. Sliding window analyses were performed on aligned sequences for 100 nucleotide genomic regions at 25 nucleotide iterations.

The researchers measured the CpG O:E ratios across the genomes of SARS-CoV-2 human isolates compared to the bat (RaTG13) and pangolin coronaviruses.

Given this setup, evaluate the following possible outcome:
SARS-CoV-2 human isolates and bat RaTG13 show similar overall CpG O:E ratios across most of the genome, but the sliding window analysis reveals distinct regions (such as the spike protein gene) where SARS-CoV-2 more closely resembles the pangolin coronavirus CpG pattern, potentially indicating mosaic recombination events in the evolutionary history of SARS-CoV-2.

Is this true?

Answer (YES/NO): NO